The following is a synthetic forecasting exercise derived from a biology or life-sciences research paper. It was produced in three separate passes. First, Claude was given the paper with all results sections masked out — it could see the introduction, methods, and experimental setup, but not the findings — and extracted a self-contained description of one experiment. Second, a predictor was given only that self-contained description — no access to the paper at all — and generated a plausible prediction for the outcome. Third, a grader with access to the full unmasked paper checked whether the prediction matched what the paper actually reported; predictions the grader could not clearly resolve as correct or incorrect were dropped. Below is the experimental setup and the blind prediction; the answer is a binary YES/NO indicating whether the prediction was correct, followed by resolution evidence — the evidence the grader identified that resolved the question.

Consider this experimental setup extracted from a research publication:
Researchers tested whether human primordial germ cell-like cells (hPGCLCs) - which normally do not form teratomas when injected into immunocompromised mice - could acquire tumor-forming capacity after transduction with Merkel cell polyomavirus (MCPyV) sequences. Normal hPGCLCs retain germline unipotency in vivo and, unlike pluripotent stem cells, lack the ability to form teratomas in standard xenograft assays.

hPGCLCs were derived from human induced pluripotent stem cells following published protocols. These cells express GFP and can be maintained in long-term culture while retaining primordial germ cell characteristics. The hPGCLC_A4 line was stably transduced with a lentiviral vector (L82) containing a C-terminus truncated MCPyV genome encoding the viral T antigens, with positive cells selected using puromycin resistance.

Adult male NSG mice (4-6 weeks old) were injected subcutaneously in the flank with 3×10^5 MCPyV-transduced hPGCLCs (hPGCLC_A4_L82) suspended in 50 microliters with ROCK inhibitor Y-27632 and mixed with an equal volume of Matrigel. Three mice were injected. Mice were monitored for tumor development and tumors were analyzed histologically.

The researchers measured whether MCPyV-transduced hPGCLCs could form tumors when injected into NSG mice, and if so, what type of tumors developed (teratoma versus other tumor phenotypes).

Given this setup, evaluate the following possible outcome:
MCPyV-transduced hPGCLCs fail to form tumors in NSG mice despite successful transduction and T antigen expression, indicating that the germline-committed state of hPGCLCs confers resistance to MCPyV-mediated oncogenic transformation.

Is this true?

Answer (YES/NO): NO